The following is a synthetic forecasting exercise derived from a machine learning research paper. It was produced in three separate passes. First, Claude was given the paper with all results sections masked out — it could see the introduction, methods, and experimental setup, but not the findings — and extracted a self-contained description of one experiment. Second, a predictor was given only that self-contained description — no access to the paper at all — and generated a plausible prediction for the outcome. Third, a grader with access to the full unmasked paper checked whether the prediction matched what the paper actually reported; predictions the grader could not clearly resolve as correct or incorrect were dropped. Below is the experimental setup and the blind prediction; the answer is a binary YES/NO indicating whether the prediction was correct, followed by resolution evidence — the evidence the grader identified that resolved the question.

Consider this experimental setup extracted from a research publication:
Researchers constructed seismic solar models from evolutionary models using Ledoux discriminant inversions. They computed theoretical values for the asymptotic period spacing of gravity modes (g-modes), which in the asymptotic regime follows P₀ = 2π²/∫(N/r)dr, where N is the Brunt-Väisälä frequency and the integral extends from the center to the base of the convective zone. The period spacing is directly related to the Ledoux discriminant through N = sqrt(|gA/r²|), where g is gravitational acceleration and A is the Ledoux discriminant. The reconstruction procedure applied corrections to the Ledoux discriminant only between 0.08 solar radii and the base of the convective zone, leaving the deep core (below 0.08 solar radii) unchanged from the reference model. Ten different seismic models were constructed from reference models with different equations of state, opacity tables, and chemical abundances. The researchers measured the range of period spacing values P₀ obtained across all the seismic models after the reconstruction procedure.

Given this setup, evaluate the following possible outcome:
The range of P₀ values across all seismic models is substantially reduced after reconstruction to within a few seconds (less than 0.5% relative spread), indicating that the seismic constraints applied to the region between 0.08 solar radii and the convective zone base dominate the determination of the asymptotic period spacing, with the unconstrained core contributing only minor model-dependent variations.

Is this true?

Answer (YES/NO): NO